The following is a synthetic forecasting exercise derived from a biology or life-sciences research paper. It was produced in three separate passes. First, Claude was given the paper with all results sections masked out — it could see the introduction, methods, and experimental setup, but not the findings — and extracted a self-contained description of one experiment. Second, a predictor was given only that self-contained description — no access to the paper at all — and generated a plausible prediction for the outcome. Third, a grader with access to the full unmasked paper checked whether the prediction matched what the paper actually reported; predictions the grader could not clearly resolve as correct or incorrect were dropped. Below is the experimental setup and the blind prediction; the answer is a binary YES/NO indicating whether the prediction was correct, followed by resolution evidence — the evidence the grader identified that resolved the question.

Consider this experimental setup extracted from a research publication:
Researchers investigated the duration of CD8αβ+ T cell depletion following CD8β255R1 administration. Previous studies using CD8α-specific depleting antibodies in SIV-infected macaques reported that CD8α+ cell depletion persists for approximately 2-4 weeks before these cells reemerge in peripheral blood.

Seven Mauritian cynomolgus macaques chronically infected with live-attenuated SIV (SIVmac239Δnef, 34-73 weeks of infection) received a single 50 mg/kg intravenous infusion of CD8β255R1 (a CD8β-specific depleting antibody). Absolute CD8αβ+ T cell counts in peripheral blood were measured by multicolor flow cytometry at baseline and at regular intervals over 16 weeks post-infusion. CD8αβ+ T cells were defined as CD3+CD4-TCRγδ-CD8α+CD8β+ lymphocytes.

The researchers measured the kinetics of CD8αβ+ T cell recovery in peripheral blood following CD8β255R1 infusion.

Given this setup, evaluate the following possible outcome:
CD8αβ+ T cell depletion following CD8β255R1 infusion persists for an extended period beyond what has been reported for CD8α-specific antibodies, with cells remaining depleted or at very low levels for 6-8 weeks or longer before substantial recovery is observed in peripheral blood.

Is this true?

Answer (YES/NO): YES